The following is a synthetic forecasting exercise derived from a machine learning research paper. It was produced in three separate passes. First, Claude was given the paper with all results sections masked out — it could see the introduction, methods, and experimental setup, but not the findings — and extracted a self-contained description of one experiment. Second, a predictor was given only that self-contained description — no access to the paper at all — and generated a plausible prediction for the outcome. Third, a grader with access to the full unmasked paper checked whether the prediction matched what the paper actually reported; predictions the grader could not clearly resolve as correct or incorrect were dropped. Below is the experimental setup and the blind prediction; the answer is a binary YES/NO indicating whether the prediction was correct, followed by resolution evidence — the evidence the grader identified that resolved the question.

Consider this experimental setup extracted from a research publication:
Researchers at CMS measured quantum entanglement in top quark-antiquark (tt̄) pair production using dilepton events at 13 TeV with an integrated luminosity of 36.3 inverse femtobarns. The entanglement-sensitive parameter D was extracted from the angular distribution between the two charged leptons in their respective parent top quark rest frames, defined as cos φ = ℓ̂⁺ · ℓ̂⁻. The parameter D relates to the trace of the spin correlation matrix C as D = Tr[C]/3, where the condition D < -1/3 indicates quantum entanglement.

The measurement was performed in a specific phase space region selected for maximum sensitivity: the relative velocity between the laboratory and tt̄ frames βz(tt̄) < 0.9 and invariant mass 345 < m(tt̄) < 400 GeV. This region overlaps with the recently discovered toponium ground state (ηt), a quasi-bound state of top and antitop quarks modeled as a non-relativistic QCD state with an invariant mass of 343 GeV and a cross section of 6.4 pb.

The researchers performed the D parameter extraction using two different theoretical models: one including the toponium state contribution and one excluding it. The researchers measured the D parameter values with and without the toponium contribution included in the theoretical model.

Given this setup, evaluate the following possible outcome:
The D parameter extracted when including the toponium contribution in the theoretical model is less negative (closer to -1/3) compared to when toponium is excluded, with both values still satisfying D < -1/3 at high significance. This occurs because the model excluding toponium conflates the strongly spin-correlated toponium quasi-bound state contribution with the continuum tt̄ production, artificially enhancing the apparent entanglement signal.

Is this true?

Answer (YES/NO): YES